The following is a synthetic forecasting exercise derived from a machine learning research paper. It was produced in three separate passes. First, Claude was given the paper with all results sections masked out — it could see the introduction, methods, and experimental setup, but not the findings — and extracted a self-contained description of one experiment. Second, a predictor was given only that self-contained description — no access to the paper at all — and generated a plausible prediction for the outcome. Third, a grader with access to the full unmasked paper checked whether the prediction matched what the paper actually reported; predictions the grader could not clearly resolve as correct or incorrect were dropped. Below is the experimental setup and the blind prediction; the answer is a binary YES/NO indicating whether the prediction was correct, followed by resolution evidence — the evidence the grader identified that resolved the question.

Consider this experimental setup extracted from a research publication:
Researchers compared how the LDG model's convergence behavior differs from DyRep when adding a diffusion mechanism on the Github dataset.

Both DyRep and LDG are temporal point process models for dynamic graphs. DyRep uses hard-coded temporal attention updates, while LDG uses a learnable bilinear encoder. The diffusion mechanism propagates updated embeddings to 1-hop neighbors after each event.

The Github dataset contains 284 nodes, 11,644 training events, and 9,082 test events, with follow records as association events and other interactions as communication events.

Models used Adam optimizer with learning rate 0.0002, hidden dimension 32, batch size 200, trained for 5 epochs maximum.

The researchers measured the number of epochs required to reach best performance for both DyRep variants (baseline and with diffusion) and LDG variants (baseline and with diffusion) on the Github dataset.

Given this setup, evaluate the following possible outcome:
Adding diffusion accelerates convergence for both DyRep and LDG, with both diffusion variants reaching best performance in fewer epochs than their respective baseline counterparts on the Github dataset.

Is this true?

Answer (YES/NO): NO